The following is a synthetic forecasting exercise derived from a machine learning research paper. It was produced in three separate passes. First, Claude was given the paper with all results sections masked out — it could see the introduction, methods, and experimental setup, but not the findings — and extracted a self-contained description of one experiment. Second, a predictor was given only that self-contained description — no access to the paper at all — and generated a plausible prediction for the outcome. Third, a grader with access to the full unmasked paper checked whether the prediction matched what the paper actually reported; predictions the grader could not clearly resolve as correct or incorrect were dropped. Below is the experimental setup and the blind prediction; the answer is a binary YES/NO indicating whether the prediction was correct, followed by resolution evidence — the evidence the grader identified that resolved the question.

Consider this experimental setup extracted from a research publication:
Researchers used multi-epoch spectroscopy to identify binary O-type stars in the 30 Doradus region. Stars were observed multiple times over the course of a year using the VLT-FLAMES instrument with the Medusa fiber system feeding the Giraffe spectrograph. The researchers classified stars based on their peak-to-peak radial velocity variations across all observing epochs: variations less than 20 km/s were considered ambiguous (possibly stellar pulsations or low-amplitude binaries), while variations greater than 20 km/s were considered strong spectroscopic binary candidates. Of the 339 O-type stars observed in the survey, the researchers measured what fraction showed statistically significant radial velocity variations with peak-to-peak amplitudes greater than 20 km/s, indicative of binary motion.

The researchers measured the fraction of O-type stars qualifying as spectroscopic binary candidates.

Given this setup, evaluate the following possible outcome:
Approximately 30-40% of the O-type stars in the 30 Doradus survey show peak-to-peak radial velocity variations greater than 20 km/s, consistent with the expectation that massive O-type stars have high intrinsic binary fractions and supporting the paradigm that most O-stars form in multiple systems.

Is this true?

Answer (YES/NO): YES